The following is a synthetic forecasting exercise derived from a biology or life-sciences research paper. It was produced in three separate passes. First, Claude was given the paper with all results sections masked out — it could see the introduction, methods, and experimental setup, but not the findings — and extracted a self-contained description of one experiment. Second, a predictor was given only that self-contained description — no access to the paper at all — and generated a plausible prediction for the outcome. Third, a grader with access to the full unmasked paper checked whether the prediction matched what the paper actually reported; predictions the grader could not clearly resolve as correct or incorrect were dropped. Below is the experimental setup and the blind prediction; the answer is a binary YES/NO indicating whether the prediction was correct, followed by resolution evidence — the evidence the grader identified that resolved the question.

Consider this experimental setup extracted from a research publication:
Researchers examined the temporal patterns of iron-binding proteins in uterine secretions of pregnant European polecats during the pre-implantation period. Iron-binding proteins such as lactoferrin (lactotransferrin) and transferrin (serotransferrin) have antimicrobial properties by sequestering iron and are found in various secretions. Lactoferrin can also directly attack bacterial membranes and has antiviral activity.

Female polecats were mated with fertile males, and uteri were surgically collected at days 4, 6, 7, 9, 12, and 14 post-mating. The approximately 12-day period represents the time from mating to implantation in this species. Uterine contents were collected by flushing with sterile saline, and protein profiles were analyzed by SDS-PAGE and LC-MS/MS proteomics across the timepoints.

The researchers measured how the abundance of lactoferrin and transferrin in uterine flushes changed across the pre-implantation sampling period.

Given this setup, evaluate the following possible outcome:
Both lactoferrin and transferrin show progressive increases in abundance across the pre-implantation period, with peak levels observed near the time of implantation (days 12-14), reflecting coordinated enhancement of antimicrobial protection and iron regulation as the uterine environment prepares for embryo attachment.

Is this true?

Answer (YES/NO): NO